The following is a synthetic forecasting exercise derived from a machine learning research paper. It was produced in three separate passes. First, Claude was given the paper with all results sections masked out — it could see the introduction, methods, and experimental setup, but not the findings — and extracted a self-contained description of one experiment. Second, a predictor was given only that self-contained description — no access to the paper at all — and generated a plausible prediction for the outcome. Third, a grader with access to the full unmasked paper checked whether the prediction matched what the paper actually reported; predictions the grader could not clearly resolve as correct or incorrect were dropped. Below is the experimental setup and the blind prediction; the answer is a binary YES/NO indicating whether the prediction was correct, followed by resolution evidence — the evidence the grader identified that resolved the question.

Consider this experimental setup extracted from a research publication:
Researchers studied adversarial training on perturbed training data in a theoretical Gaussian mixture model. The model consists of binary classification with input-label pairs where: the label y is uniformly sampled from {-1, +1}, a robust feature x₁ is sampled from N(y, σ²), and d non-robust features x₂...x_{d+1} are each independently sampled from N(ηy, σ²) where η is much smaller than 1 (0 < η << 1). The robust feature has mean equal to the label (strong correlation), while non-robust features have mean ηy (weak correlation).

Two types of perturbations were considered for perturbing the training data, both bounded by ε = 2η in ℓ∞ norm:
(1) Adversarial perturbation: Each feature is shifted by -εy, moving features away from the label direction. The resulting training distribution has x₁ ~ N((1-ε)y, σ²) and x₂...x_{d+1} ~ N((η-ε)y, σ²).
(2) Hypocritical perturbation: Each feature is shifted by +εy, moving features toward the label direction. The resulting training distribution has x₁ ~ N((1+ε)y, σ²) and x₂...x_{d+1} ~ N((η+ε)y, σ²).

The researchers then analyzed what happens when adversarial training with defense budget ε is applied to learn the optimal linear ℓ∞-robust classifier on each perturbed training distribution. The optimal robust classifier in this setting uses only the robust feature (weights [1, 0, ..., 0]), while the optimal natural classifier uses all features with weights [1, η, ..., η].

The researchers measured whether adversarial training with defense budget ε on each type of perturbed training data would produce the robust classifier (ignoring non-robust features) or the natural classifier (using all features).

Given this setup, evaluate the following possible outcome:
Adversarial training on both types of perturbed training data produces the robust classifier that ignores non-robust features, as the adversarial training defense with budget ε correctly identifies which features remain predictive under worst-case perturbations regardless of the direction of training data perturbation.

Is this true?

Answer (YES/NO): NO